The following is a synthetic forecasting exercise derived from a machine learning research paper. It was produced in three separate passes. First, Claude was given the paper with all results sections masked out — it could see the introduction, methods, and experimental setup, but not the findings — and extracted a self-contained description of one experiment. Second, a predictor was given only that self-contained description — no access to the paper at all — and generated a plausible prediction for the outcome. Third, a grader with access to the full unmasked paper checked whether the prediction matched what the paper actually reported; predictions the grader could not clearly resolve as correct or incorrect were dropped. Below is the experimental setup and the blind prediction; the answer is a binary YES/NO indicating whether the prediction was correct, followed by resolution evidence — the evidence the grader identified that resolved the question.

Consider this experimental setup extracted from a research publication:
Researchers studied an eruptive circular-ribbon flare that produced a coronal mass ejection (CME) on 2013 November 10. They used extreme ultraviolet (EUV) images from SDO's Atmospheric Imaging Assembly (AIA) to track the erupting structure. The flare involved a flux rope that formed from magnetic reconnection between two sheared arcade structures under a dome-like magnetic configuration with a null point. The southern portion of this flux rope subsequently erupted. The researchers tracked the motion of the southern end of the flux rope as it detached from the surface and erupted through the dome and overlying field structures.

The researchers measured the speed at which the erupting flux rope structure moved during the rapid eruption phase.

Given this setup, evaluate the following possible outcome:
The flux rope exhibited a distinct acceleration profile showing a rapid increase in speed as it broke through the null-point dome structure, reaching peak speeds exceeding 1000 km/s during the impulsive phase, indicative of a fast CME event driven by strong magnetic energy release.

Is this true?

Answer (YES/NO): NO